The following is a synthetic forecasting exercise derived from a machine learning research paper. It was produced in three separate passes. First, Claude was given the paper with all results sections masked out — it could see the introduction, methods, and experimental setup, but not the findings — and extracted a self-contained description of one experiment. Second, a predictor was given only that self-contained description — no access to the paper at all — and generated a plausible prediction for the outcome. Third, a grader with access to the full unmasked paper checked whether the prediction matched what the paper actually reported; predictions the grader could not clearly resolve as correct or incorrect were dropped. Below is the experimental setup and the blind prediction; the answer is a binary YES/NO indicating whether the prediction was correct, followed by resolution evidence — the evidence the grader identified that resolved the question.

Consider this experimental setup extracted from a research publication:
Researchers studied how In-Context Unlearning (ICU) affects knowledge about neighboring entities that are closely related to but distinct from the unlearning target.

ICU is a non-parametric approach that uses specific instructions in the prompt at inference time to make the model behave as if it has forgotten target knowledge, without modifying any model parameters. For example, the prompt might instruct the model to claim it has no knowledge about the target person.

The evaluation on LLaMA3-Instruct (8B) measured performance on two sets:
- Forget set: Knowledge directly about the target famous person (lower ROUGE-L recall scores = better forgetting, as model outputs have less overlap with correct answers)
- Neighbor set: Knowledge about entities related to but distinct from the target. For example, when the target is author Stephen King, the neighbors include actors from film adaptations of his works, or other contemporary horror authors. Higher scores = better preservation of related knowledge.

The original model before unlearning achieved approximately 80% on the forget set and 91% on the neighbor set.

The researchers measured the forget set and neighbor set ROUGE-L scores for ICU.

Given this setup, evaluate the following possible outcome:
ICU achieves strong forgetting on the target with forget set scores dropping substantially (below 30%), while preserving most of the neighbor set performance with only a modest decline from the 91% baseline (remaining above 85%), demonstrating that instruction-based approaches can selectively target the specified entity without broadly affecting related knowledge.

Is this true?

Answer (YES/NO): NO